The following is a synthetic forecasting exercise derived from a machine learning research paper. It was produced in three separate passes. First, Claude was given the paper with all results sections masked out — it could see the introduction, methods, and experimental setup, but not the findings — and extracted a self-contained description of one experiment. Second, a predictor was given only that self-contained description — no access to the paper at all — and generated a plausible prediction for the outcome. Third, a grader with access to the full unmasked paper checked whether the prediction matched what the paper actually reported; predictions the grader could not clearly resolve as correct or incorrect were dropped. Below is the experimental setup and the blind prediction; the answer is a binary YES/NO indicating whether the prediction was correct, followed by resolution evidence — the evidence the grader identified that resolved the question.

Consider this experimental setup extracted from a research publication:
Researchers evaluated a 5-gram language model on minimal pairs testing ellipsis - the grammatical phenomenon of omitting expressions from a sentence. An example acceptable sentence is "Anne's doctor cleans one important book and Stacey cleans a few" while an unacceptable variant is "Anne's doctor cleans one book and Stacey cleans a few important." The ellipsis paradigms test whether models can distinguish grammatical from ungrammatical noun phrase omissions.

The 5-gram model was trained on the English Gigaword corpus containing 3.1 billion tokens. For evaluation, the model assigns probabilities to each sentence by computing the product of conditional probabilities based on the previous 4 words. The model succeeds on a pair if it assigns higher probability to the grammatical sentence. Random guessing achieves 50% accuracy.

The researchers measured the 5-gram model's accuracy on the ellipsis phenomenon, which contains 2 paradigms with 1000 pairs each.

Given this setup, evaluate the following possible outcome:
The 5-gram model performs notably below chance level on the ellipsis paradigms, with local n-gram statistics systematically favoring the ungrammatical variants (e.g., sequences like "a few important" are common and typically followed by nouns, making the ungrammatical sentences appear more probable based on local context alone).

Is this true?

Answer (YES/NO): YES